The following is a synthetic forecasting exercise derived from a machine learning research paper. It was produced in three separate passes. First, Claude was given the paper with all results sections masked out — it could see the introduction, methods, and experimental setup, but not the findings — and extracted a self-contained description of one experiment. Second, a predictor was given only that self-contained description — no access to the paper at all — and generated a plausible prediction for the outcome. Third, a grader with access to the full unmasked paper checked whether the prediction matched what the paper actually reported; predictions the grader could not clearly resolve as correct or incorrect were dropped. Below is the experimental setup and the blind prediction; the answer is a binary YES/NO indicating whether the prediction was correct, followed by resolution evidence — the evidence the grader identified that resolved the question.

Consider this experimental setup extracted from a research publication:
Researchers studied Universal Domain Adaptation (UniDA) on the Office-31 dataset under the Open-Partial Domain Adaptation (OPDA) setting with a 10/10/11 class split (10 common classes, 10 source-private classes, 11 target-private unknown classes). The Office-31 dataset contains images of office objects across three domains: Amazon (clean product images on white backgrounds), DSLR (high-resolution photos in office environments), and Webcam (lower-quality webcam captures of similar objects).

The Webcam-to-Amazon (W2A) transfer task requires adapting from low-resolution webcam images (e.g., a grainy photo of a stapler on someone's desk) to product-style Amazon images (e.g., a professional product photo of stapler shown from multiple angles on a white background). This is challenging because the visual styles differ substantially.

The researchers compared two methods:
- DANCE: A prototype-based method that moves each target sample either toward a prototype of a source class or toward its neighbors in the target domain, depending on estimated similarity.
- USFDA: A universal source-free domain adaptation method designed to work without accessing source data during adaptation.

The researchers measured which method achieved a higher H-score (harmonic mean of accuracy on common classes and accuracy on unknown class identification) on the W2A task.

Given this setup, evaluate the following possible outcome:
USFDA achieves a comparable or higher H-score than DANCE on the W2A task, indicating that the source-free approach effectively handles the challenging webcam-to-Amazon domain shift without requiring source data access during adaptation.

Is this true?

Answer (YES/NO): YES